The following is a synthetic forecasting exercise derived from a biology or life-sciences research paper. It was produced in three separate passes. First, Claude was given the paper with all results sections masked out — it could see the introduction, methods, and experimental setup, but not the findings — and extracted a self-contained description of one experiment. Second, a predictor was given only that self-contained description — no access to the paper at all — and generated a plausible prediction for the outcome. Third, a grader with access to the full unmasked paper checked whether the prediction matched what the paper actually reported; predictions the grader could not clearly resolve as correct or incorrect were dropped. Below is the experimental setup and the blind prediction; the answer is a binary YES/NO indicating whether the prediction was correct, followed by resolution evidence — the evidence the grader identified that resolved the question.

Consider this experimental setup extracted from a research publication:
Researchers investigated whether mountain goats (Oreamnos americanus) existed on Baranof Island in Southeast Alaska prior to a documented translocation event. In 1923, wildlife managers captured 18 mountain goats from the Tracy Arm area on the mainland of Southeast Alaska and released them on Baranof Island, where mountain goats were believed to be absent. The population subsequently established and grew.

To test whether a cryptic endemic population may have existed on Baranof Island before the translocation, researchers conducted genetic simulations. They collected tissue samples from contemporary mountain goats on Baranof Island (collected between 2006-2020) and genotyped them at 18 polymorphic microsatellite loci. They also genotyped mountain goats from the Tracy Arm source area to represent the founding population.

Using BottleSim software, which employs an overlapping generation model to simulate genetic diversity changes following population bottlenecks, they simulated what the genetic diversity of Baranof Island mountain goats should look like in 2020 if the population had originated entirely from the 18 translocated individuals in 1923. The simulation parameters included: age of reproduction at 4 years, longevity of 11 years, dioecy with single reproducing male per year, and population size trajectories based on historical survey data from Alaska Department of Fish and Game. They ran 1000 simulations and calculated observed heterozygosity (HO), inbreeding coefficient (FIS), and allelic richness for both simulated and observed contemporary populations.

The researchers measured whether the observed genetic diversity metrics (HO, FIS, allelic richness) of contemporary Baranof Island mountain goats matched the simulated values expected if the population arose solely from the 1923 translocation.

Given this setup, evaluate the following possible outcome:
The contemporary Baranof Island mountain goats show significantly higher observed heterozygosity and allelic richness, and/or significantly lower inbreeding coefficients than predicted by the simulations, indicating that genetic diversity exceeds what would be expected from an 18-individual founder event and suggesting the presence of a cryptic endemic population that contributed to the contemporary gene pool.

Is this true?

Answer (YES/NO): YES